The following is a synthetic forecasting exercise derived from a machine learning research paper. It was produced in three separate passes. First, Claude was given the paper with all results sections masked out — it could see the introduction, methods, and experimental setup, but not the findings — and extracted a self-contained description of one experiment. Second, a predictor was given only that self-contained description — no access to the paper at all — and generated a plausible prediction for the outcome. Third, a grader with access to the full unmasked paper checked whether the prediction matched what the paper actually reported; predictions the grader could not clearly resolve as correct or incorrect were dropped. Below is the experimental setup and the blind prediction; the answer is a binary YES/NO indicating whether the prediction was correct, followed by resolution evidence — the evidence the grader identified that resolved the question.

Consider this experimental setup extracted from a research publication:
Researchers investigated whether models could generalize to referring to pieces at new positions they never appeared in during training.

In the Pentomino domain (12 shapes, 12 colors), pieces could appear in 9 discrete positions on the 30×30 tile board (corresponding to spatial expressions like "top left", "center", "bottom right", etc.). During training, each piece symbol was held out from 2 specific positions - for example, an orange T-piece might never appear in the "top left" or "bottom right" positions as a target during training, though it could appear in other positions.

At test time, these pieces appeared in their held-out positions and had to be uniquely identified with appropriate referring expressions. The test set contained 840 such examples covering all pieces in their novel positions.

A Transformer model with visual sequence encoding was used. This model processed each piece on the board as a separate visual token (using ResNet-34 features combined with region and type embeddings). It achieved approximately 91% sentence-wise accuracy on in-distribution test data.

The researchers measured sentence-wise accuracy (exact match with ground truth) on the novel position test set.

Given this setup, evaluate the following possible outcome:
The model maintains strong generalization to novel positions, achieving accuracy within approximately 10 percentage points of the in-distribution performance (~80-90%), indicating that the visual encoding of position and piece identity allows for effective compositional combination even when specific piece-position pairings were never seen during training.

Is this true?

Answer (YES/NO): YES